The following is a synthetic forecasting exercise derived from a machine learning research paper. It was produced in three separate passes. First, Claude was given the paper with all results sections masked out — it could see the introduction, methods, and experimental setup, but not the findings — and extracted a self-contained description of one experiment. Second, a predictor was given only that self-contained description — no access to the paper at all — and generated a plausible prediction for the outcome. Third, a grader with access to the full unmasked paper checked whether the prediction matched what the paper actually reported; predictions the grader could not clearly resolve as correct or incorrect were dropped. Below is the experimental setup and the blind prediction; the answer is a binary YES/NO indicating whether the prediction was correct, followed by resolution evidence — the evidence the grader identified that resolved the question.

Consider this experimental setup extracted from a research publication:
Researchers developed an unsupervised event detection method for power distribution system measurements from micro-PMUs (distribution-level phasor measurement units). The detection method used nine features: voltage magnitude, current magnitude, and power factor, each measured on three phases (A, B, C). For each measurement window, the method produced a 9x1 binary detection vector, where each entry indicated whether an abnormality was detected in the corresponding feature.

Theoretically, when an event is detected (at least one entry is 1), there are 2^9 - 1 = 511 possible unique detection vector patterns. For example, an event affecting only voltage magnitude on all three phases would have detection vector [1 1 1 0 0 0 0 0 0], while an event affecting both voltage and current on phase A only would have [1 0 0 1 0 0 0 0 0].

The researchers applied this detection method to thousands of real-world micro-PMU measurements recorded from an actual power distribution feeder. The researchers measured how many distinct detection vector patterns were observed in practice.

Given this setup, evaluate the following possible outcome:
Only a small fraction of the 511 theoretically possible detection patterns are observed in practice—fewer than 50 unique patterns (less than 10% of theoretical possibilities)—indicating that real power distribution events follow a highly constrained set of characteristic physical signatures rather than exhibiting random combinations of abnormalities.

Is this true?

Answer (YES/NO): YES